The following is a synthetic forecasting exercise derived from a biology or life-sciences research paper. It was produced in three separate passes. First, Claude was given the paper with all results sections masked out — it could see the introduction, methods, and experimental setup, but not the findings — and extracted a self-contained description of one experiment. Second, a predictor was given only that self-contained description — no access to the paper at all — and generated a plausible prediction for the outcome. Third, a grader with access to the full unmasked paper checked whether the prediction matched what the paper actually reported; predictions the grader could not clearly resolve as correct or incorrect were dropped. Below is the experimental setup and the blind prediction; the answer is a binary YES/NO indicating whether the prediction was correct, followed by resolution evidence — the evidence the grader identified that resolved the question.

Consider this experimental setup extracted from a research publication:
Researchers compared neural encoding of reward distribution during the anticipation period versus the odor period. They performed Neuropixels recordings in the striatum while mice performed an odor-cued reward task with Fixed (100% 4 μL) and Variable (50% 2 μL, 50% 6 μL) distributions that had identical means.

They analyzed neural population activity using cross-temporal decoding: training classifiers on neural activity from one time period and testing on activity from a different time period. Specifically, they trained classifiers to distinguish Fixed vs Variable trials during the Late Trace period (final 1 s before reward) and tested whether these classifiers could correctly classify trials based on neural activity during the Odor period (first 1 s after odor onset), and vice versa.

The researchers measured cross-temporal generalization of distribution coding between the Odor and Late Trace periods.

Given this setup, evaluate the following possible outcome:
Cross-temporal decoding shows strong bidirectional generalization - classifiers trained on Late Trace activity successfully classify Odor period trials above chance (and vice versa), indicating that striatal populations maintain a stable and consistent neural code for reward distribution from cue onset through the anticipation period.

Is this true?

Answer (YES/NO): YES